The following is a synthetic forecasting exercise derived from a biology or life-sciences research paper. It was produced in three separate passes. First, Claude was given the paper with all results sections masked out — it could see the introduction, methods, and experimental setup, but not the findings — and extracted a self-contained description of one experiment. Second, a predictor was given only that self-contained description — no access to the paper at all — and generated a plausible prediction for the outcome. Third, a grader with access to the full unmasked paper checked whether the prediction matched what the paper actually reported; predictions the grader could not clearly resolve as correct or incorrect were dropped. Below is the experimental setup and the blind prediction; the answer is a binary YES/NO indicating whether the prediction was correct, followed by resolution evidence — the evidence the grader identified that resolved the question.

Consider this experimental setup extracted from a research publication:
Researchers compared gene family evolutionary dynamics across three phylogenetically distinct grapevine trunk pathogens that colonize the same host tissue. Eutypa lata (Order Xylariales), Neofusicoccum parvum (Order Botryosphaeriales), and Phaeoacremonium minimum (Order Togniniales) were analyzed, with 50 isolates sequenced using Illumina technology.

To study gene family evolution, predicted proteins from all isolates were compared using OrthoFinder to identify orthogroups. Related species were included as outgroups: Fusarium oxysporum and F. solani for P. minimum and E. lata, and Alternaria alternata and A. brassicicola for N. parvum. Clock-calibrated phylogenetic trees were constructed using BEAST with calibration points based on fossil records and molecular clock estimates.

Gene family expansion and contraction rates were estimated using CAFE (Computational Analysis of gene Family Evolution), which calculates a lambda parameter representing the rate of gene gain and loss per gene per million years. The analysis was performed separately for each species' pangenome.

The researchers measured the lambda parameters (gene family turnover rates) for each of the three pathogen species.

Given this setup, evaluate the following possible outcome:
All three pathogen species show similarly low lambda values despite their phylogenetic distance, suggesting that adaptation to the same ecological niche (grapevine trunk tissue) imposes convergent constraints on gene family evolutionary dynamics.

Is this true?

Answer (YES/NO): NO